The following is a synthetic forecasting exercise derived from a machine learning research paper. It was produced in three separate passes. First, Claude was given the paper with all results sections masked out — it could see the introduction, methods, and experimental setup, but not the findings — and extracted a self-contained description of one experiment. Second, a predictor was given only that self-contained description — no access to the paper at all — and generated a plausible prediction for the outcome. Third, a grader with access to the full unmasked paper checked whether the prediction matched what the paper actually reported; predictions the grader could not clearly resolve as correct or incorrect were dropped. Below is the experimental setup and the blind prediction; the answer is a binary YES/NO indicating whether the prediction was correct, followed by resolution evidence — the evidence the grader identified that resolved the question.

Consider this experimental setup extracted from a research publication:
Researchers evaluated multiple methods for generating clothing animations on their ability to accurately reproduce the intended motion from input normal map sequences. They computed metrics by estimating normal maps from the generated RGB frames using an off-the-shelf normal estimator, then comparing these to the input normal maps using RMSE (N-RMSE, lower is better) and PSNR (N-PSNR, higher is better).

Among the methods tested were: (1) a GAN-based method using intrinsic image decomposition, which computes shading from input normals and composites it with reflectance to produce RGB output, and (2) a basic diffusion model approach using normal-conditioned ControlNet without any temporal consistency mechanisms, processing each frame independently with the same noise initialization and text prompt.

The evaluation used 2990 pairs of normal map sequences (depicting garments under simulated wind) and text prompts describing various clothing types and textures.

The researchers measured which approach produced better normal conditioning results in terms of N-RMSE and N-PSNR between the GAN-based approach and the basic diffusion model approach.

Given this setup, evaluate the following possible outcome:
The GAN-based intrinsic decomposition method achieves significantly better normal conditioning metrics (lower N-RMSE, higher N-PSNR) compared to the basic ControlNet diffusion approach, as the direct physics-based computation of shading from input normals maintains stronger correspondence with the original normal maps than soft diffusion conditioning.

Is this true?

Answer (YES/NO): NO